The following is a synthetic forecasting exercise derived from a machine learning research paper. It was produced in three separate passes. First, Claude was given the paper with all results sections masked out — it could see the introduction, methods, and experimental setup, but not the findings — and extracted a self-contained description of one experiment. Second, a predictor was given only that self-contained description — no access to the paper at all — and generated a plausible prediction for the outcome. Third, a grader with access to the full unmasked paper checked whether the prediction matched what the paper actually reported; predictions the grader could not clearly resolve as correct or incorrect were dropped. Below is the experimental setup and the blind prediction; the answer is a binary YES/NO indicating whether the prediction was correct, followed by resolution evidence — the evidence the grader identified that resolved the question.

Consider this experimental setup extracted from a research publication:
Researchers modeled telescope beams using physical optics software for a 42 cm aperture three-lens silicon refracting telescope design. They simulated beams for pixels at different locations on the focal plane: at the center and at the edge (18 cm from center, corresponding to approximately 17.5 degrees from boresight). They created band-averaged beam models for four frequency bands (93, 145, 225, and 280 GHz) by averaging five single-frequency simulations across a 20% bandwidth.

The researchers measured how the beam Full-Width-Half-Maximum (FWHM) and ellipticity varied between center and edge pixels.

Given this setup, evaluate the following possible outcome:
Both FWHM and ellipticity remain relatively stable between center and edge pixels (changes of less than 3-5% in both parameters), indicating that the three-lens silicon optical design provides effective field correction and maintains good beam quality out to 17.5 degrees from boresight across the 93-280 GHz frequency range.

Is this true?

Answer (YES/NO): NO